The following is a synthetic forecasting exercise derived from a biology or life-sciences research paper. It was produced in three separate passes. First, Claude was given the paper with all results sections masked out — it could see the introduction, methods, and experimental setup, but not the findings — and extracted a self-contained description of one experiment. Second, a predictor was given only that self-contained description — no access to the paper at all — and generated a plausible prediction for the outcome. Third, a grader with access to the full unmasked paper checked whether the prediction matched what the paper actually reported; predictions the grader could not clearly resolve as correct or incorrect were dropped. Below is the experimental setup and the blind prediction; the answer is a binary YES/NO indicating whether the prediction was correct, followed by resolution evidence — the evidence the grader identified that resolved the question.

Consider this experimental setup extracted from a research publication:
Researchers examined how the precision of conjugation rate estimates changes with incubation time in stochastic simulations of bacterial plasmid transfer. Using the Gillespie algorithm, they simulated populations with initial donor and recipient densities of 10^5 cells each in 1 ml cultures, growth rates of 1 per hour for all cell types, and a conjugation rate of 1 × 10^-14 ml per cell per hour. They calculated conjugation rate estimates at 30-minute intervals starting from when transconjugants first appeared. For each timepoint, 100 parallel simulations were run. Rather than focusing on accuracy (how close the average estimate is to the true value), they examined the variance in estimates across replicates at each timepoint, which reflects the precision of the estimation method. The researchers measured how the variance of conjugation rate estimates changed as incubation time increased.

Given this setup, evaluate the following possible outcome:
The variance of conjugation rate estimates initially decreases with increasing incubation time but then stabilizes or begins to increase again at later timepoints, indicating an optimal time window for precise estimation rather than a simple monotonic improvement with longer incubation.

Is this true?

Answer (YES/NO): NO